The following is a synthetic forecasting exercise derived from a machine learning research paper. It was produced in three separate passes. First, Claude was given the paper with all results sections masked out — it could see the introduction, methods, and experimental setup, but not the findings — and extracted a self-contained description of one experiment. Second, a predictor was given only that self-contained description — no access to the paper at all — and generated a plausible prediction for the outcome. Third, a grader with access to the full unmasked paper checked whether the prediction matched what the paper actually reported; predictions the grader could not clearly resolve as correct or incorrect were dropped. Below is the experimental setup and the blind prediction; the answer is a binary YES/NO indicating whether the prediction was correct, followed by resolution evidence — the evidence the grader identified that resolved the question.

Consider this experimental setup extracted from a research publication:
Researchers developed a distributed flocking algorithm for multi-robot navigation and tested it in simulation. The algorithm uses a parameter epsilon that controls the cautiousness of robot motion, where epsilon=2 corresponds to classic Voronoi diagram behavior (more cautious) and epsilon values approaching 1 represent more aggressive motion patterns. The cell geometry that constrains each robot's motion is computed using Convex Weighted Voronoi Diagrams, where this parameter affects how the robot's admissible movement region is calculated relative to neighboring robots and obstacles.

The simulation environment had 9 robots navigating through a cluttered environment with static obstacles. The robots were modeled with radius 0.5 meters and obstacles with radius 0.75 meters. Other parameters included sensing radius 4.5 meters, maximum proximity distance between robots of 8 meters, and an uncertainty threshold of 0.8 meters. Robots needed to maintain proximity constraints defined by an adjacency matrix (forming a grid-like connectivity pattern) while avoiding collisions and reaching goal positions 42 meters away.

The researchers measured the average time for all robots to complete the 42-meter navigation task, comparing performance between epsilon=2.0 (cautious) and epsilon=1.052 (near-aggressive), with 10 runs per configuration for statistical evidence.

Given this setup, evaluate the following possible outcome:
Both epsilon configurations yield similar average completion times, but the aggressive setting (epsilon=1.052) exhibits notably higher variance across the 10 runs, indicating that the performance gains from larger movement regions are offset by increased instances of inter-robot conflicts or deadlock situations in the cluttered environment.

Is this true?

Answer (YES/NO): NO